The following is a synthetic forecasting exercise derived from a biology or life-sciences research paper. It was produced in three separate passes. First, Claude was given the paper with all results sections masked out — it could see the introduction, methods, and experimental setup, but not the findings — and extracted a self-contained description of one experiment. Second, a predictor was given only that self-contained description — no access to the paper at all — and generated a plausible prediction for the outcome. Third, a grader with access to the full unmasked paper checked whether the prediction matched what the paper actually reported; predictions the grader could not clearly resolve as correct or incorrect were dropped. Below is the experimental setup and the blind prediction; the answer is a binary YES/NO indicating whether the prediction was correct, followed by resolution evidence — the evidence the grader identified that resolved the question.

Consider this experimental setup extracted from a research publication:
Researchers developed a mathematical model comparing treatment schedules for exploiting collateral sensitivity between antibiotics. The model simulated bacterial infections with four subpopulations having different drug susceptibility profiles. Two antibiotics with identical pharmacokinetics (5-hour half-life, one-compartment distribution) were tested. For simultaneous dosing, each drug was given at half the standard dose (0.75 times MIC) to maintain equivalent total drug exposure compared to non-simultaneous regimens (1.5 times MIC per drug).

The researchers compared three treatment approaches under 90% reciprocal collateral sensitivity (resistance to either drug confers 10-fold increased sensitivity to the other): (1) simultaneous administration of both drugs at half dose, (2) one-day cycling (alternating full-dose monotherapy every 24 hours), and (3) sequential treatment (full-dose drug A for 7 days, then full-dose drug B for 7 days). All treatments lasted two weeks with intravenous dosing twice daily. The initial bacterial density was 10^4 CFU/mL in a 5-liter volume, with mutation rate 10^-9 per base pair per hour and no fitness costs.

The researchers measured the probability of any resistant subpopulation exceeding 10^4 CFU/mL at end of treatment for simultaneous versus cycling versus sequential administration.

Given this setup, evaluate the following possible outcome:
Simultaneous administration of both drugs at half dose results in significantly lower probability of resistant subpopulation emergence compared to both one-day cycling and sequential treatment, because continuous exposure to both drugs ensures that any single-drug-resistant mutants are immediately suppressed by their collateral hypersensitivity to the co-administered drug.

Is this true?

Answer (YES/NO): NO